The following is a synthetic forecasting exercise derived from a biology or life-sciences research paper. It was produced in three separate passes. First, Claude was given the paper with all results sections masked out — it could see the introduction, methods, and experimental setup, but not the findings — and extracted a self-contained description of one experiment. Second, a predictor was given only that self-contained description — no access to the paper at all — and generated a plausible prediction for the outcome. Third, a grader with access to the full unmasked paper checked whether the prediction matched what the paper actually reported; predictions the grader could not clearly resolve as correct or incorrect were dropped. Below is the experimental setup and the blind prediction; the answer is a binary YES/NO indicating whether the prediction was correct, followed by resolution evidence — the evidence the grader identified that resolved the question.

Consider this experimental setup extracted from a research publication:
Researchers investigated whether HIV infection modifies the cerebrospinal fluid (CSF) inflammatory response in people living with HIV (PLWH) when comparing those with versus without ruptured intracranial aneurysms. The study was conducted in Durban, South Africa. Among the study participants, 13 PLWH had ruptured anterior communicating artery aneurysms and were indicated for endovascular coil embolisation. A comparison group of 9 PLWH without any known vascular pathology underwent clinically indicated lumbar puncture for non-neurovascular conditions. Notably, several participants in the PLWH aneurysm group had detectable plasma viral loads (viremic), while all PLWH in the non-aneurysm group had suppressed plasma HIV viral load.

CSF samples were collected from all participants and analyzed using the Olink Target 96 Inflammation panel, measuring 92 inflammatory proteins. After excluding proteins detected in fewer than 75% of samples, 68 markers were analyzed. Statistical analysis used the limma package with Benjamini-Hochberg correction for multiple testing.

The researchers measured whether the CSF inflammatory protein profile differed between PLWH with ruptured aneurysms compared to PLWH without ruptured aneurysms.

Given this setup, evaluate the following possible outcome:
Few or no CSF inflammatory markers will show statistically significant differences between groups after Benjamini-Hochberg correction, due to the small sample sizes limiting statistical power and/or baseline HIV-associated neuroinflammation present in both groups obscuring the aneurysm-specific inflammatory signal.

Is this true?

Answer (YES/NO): NO